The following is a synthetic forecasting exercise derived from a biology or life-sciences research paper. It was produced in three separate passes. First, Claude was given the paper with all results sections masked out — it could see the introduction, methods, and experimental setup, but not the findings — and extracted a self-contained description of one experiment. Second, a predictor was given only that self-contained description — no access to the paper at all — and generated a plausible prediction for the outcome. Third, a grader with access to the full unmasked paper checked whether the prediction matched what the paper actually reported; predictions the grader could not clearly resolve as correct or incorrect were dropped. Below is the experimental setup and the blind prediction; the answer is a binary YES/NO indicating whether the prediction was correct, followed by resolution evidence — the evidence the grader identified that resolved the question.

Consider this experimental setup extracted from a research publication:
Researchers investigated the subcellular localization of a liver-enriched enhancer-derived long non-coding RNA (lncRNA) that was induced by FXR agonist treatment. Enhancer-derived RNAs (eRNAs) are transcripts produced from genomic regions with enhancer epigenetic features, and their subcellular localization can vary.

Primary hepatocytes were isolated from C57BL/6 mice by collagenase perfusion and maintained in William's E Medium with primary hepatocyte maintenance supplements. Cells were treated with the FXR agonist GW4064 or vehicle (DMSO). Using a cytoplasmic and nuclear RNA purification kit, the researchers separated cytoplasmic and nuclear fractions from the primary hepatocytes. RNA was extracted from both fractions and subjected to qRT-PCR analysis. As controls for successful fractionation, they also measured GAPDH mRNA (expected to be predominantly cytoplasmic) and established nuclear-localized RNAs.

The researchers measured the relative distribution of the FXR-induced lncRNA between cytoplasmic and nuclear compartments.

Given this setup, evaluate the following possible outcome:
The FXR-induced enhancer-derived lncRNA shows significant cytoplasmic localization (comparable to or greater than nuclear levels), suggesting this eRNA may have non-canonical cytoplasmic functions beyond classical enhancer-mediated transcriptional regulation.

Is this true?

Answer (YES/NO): NO